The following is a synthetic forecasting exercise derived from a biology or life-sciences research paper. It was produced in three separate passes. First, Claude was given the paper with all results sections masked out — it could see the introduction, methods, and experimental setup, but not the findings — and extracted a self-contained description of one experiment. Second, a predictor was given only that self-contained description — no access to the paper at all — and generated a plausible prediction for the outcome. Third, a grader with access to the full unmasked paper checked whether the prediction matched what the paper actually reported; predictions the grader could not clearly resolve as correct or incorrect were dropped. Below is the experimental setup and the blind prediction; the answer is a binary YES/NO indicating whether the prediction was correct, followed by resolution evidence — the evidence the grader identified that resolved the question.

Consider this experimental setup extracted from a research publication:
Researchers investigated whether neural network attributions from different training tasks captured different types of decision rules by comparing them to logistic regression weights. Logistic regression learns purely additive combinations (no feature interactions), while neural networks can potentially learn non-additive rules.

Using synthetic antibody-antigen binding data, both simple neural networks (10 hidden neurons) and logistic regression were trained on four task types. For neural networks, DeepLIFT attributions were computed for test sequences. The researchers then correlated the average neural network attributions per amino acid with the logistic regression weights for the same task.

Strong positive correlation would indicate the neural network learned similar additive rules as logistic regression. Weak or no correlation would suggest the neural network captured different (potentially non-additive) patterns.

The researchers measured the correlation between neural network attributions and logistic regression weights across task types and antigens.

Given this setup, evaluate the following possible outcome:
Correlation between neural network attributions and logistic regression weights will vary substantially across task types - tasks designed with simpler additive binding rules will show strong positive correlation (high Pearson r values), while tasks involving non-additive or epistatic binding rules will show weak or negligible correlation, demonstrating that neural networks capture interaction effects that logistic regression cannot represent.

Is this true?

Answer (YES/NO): NO